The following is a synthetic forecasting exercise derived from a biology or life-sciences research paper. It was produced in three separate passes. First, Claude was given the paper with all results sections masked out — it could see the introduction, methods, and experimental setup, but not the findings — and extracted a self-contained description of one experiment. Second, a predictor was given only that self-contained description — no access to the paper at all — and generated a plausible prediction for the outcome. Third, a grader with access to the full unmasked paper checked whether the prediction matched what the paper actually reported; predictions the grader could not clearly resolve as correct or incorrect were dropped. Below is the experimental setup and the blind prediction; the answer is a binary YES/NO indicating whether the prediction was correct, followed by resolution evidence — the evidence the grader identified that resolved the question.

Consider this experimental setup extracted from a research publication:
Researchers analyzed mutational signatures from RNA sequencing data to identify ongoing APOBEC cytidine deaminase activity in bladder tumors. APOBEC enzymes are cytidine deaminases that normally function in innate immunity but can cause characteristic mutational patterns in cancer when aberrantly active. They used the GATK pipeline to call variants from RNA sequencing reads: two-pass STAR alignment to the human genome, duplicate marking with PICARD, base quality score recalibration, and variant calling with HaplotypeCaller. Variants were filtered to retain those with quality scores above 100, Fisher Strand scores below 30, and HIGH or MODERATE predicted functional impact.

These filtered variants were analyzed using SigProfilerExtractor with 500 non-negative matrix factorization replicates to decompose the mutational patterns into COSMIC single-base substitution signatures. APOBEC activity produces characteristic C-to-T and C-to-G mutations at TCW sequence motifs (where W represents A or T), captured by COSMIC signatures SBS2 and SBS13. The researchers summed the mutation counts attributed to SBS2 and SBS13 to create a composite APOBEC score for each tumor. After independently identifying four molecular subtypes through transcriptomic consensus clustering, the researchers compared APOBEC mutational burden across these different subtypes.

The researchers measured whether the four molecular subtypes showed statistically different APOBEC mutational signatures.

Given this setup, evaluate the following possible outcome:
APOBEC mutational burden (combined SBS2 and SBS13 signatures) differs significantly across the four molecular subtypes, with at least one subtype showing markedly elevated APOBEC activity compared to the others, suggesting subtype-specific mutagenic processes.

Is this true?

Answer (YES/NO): YES